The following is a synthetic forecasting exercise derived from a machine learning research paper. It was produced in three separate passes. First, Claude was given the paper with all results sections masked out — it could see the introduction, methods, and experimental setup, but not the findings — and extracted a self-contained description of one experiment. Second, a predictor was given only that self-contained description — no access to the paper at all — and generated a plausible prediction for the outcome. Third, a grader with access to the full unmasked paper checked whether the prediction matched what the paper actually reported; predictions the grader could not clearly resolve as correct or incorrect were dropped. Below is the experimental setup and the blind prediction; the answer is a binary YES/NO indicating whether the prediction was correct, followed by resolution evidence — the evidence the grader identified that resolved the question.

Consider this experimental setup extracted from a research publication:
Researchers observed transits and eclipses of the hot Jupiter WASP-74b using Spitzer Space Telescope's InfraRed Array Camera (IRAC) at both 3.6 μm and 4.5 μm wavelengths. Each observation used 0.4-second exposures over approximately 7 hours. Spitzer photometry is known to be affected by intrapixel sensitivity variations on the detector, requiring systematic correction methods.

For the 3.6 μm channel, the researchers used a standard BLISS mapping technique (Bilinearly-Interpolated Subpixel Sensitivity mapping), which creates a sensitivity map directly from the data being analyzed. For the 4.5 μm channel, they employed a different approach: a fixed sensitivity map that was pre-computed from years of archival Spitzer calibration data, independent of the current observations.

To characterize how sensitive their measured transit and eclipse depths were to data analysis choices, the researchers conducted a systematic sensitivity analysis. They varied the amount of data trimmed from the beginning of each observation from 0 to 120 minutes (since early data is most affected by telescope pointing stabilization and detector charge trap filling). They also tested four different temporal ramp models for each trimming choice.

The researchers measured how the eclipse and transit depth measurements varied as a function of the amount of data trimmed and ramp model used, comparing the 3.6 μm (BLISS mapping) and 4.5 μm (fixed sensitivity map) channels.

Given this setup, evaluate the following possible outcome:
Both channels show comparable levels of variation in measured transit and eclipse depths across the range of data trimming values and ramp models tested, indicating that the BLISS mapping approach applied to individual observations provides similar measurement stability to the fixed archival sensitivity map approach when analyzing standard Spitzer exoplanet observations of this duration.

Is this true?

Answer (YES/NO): NO